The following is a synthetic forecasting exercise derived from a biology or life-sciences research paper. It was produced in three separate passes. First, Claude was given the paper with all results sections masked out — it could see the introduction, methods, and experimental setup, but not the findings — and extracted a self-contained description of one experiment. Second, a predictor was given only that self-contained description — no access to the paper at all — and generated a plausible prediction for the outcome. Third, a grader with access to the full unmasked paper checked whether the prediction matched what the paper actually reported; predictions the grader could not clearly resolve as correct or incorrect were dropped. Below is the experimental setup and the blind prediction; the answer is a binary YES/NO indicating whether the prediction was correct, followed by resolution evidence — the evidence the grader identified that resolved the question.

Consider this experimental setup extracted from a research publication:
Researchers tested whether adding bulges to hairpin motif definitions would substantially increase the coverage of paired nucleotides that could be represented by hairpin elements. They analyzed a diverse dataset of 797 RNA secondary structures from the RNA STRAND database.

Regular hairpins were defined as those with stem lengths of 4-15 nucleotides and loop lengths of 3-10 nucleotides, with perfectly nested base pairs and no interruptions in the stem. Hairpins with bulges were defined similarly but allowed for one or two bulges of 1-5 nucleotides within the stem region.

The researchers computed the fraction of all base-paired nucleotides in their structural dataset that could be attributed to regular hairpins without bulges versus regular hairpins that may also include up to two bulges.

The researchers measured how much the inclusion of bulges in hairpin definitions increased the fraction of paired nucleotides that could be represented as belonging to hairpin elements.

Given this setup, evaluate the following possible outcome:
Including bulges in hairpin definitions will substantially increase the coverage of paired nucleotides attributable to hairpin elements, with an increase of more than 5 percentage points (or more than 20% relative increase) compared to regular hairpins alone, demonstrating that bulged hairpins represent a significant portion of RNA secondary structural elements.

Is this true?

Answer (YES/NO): YES